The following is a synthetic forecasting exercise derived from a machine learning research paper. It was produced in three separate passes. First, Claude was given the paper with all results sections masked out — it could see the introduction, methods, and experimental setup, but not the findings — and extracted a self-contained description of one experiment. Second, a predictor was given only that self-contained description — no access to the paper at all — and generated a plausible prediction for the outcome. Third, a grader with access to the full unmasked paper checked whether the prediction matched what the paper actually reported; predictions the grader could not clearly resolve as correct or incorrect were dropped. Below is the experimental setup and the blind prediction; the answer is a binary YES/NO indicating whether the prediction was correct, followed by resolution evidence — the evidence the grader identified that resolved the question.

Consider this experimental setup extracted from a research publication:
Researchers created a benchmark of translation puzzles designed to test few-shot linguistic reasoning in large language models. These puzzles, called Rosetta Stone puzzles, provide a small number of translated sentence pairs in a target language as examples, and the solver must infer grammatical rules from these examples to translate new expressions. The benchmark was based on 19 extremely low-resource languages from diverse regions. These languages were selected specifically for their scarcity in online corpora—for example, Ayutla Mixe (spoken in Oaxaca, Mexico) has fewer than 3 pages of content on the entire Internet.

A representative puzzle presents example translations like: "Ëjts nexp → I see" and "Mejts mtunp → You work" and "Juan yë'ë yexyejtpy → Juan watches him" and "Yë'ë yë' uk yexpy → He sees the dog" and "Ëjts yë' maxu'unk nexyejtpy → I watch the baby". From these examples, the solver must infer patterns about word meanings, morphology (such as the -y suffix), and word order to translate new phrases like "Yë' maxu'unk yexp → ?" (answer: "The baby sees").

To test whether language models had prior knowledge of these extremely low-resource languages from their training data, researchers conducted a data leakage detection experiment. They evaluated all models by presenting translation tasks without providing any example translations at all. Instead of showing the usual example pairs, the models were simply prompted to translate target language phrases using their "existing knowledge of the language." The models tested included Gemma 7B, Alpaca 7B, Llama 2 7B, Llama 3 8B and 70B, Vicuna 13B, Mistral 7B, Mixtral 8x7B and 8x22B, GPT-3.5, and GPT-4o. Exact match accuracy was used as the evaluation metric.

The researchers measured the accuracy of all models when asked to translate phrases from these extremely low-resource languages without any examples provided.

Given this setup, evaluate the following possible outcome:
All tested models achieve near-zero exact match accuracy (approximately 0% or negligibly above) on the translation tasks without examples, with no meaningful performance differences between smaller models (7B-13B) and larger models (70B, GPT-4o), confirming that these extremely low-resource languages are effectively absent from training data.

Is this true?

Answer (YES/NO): YES